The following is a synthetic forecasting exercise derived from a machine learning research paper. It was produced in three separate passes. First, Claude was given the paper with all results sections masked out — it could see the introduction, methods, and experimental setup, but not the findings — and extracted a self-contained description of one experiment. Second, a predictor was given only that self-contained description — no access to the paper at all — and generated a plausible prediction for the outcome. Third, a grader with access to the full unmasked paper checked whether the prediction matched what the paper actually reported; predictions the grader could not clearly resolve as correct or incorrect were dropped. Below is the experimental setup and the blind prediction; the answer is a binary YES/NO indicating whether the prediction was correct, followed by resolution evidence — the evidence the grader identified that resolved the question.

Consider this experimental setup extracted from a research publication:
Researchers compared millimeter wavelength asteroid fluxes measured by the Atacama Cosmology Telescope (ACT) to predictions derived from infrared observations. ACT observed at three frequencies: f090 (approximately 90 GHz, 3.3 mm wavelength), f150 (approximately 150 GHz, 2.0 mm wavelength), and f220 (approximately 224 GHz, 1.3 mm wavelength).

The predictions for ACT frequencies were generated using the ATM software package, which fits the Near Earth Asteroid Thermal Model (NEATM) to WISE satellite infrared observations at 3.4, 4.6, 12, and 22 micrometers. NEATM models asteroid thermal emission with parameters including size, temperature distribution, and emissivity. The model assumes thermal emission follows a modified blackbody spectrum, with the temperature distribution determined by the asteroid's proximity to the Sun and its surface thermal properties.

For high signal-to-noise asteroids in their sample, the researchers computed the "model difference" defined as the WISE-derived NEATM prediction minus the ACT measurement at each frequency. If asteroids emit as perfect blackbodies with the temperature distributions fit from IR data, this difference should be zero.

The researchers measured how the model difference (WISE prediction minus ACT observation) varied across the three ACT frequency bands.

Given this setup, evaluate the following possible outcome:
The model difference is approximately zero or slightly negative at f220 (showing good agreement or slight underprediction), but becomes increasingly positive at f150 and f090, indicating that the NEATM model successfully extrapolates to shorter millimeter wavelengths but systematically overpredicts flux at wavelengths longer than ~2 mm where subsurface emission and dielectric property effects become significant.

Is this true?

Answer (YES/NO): NO